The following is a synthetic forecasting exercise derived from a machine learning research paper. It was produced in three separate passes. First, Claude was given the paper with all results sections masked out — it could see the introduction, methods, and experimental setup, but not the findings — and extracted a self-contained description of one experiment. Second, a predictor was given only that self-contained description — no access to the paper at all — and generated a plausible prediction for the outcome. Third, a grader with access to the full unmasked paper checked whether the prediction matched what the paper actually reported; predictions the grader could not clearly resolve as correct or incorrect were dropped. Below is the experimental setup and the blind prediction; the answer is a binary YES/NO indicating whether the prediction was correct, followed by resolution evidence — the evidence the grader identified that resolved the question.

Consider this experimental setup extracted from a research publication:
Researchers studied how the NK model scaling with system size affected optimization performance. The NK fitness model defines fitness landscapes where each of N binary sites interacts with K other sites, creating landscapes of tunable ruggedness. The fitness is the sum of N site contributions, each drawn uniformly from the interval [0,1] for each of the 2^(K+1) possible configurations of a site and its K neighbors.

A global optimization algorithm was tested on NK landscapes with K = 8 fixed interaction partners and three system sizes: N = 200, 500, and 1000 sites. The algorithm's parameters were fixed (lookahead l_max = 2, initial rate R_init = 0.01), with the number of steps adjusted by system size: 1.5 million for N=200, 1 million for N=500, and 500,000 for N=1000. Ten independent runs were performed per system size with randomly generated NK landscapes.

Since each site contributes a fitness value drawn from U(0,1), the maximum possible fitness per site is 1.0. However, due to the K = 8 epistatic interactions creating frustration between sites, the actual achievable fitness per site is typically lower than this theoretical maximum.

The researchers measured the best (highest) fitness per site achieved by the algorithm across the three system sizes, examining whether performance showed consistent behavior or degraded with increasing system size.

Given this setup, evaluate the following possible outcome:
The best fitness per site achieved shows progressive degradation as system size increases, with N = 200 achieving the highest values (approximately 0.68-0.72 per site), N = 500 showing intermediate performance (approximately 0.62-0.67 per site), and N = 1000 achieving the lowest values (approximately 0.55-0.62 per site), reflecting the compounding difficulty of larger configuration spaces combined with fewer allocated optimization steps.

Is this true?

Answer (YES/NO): NO